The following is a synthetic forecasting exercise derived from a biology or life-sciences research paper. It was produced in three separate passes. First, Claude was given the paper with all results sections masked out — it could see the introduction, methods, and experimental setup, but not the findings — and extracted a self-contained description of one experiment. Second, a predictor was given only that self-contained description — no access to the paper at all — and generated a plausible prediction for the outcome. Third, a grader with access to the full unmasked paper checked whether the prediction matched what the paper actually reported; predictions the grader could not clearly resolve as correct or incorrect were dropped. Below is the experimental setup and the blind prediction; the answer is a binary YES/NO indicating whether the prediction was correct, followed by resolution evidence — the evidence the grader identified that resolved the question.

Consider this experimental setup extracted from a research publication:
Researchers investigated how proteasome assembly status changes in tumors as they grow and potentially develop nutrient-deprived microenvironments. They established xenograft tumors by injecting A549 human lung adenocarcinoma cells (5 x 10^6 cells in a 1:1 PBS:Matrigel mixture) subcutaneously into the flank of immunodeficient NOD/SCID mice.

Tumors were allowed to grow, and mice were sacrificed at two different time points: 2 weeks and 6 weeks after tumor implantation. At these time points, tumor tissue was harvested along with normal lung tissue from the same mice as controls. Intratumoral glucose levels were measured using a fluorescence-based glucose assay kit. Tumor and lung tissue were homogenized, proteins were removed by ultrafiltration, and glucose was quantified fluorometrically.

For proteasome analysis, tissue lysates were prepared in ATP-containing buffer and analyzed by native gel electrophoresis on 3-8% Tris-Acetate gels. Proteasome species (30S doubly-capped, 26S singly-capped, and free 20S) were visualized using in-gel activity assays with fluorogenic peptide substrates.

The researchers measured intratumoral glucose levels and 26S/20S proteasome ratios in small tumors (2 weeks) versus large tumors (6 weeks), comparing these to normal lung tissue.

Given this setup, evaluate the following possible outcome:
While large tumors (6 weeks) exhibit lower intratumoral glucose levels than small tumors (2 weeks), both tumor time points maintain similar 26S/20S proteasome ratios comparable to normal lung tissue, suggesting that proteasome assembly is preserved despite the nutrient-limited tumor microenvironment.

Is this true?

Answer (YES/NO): NO